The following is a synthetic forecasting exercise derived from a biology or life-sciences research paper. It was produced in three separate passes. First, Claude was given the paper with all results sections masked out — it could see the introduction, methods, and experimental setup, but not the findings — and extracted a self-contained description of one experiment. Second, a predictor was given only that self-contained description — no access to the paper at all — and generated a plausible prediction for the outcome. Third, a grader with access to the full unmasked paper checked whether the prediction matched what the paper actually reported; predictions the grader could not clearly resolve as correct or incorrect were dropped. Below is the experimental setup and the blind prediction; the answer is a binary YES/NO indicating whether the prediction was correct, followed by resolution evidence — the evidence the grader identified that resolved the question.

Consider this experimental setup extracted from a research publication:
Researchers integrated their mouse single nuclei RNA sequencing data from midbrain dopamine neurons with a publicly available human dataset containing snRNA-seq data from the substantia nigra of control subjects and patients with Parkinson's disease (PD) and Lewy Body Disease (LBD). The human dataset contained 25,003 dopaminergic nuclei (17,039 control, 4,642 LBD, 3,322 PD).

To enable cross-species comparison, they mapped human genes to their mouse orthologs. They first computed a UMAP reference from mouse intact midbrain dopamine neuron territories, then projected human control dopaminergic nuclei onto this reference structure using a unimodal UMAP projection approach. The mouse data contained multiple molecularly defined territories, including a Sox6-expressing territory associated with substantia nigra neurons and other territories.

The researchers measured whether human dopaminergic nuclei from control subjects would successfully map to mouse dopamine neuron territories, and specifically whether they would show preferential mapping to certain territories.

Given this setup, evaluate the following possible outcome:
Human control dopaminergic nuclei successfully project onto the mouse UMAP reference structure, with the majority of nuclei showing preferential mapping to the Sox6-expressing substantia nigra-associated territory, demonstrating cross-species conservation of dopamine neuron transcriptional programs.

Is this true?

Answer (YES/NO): YES